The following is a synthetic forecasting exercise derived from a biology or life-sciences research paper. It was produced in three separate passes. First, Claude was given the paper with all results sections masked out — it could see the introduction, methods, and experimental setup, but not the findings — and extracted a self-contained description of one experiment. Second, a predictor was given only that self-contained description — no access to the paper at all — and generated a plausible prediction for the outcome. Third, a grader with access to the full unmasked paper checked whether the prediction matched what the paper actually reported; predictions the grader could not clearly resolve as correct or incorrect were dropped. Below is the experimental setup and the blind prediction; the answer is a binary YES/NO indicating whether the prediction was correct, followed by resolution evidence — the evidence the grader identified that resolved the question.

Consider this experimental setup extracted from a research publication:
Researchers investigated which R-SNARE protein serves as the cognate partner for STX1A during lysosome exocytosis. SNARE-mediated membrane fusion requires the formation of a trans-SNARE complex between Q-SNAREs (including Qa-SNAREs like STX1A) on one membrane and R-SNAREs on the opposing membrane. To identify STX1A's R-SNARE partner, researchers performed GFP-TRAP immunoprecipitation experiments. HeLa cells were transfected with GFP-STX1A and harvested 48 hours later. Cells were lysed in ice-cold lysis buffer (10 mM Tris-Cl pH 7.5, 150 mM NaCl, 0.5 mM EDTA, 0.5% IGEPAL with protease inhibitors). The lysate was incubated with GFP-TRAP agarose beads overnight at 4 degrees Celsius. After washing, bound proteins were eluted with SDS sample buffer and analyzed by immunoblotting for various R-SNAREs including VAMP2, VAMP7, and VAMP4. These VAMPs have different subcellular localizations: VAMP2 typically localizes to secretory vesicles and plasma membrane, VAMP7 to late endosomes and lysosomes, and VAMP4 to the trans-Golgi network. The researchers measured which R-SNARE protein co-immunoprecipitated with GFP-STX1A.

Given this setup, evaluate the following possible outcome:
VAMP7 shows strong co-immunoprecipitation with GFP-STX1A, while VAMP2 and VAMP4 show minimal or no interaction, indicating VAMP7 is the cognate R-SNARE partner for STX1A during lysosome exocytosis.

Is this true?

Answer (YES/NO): NO